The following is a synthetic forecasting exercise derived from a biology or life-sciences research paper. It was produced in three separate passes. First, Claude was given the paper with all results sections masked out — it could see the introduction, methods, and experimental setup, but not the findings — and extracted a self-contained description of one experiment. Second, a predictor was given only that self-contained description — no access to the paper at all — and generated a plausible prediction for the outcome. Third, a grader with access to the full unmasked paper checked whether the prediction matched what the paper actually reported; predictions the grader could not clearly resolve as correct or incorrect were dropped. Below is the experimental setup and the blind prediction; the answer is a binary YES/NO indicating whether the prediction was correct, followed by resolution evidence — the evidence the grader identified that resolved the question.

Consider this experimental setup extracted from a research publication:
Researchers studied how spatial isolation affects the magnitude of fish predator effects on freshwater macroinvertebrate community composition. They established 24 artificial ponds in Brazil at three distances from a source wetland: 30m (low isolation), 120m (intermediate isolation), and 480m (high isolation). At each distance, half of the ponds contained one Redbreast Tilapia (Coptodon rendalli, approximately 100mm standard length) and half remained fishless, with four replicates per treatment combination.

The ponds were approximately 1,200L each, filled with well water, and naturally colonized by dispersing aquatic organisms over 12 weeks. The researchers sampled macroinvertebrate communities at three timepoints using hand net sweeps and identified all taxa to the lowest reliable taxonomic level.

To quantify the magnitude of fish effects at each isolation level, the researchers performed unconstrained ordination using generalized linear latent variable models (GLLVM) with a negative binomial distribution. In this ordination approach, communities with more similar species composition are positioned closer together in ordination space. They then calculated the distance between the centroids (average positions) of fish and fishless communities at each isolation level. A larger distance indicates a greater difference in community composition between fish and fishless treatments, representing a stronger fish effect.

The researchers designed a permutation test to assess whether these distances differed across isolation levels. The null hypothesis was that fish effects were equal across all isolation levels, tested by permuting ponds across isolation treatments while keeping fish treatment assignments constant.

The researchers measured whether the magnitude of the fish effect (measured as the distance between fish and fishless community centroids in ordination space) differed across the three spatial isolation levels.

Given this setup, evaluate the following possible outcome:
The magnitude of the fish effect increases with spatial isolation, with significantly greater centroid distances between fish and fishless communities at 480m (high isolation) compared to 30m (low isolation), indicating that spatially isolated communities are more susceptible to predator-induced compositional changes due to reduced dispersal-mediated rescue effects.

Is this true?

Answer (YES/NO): YES